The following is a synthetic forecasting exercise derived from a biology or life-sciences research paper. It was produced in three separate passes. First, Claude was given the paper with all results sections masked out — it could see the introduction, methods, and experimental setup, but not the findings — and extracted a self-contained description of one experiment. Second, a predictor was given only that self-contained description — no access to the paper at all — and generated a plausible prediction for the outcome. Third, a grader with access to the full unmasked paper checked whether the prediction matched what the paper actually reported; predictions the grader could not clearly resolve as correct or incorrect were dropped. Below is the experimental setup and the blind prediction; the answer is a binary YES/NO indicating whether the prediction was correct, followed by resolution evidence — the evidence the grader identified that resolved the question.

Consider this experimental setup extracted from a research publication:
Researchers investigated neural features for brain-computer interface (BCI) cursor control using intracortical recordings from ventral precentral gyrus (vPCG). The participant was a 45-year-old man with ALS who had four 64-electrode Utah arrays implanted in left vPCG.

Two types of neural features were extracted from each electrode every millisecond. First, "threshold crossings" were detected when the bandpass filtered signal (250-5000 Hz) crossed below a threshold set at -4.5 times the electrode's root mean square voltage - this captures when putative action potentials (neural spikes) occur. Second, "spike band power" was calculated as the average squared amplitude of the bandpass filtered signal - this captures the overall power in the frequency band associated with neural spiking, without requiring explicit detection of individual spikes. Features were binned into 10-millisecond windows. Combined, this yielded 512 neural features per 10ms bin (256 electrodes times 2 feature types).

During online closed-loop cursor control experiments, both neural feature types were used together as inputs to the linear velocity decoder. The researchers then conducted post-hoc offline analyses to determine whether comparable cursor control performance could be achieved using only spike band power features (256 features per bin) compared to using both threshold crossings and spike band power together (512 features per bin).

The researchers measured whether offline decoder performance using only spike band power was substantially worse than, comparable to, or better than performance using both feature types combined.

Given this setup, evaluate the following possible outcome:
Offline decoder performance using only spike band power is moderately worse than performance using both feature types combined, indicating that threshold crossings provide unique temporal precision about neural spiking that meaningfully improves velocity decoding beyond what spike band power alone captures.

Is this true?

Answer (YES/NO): NO